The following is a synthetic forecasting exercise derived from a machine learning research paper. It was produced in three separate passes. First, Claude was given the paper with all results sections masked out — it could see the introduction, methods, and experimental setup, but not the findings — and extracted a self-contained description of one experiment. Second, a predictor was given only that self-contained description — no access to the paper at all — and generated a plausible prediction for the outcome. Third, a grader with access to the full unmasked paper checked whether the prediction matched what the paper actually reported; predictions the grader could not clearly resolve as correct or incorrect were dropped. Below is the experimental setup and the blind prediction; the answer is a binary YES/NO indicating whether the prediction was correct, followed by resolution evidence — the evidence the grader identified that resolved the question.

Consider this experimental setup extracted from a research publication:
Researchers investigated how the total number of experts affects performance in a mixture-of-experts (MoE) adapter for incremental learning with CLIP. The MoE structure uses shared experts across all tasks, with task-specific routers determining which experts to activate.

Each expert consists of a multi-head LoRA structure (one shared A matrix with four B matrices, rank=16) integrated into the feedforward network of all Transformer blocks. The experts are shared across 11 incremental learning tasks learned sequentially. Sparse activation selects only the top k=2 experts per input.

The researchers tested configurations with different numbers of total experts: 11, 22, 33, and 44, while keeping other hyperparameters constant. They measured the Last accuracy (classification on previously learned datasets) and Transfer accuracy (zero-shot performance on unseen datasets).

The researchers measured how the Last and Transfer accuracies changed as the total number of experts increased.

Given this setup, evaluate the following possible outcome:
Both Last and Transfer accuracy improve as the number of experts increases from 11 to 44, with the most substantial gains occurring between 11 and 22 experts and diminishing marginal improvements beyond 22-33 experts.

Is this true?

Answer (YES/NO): NO